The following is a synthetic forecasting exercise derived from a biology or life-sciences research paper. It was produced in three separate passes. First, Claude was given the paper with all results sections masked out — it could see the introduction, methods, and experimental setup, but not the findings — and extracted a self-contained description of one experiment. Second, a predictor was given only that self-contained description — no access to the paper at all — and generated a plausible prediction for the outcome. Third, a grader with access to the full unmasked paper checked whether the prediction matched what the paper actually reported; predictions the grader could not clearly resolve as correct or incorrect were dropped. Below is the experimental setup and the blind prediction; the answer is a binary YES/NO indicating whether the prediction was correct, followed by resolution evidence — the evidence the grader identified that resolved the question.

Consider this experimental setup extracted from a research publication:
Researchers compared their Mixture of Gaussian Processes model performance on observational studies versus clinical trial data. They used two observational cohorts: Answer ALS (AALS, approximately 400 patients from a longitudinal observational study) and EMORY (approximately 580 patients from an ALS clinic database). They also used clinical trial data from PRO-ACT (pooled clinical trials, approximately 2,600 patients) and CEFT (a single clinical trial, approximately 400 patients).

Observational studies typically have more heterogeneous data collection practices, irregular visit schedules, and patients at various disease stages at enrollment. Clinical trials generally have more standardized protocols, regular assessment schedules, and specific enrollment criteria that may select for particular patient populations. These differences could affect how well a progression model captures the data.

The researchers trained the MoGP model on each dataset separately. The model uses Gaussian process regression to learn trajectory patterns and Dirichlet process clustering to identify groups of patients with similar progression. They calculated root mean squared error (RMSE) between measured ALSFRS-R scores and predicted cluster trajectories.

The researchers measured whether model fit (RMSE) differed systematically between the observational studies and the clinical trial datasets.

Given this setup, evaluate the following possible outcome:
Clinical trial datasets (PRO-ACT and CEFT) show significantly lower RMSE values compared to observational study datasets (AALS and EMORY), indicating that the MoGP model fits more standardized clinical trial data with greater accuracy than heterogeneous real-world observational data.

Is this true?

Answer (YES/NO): NO